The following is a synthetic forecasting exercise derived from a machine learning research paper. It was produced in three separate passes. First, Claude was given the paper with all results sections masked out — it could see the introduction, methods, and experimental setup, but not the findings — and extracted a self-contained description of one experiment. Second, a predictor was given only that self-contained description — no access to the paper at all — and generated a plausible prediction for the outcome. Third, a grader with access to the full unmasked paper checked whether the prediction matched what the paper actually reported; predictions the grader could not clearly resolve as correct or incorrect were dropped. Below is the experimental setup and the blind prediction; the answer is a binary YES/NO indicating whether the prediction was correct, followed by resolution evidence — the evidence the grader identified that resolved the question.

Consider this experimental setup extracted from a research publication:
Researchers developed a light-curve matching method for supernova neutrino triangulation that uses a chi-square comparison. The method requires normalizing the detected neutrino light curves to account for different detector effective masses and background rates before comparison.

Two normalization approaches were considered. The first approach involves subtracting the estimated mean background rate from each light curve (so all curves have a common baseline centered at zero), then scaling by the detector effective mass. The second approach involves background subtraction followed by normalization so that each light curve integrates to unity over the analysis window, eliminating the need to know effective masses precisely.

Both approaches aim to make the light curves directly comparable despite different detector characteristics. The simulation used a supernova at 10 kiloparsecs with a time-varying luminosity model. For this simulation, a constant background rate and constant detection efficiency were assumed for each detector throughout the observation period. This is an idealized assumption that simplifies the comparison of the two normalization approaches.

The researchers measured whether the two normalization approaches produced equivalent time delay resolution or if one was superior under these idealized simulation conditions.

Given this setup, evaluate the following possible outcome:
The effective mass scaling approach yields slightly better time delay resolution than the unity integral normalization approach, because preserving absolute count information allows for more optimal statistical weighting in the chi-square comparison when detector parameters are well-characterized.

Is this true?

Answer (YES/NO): NO